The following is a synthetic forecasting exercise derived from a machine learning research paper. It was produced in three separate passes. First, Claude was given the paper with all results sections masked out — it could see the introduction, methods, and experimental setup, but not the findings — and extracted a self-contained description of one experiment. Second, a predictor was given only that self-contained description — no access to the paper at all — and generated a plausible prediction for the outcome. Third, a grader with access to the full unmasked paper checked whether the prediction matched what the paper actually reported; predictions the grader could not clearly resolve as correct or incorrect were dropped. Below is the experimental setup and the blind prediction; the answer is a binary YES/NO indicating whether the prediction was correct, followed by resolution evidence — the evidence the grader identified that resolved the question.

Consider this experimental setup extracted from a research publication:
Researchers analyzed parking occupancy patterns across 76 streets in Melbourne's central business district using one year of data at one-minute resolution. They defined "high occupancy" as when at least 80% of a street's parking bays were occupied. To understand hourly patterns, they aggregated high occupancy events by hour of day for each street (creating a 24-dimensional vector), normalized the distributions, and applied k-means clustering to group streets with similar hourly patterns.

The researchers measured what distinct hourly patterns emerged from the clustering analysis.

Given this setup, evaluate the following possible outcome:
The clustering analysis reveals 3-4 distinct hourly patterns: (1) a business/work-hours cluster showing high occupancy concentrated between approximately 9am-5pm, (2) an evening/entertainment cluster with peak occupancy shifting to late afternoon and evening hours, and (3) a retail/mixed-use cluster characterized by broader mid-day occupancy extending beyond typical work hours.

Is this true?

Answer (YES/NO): NO